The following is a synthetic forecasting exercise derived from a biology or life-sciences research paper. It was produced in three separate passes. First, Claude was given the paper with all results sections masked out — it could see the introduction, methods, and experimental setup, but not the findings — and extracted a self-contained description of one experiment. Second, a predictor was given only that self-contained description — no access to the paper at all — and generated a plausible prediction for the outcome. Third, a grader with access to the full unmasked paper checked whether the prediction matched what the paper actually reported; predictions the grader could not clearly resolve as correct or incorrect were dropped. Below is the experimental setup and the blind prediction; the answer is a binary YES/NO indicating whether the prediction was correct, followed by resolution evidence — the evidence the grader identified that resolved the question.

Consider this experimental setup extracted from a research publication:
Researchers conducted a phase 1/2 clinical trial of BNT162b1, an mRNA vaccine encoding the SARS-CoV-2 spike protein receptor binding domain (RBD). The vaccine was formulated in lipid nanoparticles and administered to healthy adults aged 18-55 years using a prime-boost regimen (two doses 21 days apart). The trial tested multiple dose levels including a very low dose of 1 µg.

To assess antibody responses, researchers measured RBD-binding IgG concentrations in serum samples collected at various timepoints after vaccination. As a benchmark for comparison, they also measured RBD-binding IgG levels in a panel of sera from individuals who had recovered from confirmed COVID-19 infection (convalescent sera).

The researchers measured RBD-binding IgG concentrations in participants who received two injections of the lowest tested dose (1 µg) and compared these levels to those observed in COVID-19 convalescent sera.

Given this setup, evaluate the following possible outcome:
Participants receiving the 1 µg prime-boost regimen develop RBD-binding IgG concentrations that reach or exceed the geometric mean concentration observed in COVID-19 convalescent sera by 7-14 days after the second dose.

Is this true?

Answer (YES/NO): YES